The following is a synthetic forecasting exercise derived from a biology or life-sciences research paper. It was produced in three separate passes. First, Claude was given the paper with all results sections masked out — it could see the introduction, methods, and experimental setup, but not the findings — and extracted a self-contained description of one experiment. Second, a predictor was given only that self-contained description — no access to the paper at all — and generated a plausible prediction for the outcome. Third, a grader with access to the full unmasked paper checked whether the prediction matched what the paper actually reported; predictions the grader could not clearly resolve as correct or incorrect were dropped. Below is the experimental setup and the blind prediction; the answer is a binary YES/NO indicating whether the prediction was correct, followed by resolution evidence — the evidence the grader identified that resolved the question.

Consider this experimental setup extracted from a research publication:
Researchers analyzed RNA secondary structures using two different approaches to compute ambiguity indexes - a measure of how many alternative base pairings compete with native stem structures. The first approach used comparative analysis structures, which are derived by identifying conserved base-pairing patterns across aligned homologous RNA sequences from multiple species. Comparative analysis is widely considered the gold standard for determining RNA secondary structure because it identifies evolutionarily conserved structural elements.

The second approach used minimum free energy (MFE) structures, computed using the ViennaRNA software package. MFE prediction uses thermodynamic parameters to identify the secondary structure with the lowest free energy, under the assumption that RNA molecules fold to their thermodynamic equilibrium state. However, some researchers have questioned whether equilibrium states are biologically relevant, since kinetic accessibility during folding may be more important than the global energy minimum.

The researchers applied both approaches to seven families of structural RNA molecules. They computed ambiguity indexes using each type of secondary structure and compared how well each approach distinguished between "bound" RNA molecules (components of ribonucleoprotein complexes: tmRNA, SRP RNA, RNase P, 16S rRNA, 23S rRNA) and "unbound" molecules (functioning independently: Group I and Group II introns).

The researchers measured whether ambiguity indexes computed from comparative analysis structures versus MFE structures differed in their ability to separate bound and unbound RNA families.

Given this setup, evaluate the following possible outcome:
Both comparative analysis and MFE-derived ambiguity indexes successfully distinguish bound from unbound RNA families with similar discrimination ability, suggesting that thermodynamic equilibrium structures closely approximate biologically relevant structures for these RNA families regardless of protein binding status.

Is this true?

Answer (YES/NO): NO